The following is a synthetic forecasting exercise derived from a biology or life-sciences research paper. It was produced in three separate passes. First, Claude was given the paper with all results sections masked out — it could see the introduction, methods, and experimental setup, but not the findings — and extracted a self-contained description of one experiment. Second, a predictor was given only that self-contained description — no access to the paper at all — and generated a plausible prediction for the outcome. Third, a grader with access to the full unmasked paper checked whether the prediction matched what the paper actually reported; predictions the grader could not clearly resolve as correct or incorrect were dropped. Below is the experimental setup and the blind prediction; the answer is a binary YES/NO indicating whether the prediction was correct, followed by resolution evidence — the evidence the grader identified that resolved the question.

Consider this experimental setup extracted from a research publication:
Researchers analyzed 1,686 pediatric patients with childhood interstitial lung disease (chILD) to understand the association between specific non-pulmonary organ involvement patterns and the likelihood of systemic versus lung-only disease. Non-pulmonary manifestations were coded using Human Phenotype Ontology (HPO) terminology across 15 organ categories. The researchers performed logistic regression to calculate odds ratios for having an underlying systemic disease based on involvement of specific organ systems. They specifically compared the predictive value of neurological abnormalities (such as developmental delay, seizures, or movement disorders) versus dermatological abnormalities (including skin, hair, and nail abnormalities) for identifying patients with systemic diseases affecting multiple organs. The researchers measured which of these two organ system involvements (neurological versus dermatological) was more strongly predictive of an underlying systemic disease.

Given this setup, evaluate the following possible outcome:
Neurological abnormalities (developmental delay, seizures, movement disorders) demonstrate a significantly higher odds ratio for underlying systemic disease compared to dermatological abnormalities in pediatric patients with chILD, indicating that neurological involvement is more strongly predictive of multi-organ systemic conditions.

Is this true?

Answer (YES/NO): NO